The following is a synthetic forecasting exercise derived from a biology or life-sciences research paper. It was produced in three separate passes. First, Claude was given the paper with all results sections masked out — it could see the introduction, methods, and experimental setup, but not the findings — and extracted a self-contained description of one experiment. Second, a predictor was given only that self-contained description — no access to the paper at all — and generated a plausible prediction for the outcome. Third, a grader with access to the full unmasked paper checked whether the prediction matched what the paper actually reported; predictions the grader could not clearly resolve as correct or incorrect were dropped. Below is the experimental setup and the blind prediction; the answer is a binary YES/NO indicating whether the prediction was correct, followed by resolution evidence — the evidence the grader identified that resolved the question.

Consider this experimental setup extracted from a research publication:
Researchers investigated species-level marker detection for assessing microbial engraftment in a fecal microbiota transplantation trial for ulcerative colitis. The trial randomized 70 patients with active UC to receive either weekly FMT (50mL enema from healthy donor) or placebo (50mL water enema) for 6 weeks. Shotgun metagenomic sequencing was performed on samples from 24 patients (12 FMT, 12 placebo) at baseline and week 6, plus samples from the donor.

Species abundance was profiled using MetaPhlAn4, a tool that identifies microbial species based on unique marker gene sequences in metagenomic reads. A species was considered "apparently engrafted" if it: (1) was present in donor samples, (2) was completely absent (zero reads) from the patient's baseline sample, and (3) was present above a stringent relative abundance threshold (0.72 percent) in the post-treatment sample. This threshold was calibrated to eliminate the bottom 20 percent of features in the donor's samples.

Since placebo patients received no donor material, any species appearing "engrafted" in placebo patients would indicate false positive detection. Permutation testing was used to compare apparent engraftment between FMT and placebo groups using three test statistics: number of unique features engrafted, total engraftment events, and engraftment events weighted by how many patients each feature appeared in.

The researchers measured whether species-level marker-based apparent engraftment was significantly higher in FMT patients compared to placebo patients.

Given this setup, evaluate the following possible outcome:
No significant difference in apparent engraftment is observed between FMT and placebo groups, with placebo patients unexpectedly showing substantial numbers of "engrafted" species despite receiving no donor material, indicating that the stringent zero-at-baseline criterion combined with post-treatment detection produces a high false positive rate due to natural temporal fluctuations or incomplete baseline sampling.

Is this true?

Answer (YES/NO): NO